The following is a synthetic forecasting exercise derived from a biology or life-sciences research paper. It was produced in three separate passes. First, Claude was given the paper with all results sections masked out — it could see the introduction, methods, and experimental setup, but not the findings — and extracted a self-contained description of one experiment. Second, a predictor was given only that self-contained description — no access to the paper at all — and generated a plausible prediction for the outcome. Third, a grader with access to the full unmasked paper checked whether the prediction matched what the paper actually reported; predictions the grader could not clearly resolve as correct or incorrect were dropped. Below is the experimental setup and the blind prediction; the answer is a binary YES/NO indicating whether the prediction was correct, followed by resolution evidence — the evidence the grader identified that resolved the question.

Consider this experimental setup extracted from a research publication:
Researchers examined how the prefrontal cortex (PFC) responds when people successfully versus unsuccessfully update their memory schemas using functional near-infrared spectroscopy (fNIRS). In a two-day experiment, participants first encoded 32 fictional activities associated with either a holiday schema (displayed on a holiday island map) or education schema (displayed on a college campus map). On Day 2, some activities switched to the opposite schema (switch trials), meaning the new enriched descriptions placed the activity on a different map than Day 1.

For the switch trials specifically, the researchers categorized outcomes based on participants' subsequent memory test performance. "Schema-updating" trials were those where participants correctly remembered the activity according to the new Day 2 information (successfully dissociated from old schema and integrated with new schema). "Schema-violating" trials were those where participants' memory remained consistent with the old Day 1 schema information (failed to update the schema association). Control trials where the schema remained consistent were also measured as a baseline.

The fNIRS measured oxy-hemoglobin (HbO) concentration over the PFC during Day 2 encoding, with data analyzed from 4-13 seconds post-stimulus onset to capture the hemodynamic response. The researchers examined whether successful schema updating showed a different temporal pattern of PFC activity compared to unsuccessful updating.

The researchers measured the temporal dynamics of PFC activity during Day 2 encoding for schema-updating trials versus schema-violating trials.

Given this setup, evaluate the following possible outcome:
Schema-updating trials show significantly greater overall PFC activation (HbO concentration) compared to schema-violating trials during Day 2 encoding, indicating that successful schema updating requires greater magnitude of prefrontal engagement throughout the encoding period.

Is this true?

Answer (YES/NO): NO